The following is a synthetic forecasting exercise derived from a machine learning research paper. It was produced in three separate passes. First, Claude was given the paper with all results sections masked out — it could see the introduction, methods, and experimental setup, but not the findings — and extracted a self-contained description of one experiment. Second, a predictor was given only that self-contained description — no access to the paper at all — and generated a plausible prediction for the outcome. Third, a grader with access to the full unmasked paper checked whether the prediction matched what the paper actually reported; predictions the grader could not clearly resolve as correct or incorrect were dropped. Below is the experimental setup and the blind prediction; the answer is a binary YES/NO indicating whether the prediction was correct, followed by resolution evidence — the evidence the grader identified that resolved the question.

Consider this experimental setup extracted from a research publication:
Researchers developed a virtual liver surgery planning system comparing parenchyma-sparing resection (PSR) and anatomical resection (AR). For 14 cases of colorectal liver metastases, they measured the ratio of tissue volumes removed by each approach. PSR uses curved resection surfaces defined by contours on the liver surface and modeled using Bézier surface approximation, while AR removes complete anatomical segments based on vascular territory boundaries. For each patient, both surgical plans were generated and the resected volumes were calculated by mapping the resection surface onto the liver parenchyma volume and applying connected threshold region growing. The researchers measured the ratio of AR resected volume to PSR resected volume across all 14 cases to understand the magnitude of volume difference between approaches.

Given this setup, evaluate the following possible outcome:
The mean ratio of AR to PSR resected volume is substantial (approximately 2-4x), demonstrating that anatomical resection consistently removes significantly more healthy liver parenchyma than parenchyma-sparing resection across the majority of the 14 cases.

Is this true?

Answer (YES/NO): NO